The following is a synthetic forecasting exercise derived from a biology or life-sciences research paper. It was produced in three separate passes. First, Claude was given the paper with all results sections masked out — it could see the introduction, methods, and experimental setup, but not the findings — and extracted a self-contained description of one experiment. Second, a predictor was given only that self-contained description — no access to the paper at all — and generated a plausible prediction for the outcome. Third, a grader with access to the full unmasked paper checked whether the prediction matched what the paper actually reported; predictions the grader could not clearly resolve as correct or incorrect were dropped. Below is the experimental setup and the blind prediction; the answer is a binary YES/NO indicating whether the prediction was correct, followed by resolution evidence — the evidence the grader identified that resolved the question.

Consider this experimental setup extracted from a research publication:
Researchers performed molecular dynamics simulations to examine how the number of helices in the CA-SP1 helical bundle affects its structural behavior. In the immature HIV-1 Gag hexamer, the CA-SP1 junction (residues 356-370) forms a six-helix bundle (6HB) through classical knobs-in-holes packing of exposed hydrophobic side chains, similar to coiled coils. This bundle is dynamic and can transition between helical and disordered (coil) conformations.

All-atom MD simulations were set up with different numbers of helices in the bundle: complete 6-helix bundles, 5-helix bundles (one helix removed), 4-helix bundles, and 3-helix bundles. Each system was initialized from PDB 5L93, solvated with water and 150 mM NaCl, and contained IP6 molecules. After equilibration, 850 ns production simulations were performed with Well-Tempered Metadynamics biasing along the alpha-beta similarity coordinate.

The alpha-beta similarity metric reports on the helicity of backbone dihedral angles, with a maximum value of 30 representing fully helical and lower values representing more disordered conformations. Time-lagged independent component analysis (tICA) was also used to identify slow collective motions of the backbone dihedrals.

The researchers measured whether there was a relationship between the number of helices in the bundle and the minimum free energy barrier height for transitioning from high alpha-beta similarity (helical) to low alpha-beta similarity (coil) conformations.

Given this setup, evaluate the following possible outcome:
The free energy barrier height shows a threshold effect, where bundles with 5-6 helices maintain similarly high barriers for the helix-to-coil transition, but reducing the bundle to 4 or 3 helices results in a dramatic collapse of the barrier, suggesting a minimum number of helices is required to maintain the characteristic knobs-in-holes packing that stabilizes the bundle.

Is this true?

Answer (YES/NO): NO